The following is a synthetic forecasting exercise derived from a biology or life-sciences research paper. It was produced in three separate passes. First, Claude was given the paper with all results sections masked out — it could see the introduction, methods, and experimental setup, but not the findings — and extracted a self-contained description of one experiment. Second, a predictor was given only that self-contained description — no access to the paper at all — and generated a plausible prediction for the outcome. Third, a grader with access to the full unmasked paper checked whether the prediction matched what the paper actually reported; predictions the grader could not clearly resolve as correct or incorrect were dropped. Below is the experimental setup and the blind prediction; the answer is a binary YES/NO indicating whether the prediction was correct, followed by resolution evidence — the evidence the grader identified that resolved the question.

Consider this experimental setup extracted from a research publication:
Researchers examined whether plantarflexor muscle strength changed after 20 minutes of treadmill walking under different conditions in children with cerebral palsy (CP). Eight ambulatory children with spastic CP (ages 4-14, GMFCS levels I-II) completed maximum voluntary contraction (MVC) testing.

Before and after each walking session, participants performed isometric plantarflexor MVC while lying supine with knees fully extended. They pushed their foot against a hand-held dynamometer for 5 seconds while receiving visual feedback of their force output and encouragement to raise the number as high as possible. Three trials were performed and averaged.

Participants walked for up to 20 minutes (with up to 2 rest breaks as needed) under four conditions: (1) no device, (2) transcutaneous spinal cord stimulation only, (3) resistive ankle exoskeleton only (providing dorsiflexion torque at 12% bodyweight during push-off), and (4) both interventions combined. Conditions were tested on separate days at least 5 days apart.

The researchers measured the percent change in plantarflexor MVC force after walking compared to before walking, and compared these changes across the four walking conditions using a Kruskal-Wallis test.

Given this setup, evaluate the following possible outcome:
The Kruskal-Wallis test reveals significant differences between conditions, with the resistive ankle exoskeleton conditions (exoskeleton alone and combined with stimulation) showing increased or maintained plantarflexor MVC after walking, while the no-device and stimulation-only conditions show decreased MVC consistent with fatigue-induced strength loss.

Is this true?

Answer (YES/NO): NO